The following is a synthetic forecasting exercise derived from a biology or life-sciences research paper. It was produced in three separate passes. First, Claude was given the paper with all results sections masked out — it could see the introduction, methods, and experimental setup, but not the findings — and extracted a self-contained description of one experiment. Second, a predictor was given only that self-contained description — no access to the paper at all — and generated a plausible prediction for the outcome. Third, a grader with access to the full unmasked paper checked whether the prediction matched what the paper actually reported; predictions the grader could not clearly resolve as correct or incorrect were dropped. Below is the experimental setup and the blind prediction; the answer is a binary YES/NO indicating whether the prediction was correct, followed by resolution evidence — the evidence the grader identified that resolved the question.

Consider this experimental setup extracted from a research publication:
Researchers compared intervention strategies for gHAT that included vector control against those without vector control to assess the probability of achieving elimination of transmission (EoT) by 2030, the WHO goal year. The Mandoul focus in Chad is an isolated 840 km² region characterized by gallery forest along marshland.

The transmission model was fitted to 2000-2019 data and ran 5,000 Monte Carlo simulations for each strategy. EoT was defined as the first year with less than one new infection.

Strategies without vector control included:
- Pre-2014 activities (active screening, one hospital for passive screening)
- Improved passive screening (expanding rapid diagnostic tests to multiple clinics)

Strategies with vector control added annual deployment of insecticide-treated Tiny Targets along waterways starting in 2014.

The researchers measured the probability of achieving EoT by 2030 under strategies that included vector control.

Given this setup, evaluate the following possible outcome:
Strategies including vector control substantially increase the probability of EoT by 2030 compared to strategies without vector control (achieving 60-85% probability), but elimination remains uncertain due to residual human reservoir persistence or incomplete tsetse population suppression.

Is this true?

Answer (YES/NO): NO